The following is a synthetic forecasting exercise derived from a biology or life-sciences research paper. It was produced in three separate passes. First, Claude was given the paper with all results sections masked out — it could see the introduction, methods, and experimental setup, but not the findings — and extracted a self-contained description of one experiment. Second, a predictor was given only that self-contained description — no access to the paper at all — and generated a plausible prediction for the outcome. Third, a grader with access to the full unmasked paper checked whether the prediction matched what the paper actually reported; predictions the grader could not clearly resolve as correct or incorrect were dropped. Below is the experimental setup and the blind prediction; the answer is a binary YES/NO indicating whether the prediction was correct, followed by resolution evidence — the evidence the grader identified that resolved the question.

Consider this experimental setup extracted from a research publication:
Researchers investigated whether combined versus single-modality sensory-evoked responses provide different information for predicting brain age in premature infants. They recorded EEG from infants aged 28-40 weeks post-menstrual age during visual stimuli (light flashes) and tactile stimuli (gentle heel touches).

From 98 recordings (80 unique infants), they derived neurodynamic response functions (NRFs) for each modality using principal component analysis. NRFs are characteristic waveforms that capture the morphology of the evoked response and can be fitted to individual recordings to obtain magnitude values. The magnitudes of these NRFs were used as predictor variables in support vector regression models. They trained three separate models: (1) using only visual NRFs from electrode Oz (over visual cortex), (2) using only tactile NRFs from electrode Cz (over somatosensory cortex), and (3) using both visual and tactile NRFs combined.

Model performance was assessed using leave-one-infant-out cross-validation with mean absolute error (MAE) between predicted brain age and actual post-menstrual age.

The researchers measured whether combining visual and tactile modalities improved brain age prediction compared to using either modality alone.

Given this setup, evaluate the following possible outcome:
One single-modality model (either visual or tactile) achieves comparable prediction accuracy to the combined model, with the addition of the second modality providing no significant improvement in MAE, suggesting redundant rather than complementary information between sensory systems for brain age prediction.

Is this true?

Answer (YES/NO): NO